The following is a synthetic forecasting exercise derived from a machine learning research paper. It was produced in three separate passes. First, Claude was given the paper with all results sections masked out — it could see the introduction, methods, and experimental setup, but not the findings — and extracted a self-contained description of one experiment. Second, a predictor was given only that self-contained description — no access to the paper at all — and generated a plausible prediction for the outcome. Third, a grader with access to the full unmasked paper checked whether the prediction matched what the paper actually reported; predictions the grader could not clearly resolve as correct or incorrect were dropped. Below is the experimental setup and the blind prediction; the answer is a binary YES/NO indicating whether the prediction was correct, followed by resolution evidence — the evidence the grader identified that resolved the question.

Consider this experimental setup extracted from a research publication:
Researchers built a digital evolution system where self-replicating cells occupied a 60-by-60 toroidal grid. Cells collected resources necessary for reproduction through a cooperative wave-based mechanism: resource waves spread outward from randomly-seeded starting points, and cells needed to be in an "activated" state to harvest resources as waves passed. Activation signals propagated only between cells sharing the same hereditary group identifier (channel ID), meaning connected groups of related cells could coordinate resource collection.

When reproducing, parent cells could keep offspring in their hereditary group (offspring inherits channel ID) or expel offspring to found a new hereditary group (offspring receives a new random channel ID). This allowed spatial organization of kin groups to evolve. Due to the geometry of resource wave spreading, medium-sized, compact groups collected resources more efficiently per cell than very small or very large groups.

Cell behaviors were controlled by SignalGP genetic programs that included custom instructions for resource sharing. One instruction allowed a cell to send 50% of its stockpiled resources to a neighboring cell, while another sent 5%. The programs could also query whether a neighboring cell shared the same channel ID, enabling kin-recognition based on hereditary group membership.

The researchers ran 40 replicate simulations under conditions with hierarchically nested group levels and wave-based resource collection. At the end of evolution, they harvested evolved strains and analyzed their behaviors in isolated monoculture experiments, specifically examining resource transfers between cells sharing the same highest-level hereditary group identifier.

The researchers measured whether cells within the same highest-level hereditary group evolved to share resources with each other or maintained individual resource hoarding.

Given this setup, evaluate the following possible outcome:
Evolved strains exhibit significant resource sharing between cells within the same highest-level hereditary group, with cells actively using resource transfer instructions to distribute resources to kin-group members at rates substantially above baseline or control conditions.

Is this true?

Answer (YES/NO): YES